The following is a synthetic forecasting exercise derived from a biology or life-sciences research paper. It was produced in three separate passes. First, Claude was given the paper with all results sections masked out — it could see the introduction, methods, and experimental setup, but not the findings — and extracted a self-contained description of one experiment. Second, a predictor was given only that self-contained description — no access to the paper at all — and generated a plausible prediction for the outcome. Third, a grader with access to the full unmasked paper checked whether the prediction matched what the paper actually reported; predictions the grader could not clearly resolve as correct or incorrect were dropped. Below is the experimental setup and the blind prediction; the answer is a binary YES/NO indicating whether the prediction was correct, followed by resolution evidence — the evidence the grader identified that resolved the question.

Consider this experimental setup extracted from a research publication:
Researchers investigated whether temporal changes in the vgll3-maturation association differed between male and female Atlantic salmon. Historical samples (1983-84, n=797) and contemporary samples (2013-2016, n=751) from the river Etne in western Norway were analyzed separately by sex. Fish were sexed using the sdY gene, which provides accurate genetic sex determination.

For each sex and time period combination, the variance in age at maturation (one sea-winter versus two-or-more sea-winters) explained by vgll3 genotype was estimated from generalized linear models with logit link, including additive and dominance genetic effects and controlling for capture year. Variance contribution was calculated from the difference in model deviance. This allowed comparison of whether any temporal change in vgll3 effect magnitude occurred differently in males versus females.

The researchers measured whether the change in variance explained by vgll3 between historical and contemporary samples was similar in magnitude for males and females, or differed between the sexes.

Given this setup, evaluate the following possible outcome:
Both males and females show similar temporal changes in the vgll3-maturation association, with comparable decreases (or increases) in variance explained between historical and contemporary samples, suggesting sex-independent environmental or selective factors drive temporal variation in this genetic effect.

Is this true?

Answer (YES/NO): YES